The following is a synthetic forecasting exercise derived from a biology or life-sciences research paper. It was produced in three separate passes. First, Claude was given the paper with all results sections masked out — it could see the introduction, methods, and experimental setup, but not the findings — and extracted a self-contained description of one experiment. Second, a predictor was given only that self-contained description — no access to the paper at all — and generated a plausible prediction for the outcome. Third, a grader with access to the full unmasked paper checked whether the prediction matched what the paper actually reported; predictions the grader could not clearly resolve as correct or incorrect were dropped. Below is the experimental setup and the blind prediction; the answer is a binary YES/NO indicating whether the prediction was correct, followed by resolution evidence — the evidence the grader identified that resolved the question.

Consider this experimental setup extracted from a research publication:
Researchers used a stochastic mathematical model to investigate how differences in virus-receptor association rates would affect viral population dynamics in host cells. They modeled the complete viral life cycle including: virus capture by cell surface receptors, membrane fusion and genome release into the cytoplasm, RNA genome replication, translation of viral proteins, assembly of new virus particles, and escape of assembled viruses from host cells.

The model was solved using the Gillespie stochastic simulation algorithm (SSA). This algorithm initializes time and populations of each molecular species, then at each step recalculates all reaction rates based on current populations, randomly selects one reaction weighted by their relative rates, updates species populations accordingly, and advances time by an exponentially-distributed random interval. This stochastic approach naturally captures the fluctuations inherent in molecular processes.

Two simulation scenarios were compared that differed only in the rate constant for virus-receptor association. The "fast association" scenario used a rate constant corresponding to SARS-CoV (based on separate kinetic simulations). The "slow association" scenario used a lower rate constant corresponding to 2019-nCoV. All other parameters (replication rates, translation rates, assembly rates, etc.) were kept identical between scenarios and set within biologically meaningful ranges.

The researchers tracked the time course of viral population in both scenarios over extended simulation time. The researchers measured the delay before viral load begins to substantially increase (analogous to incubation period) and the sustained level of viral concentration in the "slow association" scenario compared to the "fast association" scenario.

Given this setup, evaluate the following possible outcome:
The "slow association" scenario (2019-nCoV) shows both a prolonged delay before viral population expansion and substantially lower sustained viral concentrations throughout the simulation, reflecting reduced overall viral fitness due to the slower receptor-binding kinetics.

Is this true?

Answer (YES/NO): NO